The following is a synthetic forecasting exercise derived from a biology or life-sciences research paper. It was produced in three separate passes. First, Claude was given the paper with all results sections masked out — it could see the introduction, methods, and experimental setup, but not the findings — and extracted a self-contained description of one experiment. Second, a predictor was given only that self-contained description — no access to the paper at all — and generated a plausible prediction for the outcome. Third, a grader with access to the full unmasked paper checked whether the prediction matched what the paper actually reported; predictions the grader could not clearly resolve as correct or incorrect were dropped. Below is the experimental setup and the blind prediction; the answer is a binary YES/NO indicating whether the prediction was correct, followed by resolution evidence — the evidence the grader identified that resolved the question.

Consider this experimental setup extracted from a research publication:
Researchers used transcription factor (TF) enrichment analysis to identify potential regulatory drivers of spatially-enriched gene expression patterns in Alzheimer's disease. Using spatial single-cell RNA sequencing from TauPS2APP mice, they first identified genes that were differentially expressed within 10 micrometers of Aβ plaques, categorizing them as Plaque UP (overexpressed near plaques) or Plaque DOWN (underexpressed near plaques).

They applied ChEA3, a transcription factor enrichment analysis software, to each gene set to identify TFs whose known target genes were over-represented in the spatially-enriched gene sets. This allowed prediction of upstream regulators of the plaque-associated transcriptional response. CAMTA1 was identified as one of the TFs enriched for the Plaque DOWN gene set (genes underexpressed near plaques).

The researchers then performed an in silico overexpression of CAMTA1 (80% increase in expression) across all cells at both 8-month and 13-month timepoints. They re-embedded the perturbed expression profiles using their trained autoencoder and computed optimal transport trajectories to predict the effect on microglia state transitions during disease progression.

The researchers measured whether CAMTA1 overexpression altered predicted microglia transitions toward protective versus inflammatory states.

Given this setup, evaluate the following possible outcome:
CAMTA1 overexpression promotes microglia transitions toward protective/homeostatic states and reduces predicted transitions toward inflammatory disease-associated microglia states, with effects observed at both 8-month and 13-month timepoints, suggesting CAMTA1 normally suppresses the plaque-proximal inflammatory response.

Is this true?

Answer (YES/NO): YES